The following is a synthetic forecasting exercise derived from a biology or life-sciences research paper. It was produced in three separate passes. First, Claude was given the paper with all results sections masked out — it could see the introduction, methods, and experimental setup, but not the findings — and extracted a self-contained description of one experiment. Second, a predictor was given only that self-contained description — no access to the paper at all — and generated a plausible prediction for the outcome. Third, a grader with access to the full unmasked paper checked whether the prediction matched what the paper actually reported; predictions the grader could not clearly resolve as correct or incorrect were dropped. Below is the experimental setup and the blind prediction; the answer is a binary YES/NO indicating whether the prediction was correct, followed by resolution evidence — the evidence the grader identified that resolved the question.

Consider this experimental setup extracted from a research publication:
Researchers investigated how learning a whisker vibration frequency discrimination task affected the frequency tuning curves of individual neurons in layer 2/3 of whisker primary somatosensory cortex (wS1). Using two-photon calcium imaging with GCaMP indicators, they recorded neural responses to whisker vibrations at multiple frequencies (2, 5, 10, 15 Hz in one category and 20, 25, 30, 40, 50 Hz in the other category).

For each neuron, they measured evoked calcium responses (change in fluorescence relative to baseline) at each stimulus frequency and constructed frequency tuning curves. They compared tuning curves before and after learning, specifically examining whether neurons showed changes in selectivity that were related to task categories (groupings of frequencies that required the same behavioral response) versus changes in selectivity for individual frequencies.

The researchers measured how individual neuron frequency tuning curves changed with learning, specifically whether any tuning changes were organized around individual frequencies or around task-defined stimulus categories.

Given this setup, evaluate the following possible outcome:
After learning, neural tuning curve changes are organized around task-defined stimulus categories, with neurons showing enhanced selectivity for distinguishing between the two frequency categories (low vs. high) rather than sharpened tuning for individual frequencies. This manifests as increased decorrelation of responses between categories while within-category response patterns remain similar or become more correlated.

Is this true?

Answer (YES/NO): YES